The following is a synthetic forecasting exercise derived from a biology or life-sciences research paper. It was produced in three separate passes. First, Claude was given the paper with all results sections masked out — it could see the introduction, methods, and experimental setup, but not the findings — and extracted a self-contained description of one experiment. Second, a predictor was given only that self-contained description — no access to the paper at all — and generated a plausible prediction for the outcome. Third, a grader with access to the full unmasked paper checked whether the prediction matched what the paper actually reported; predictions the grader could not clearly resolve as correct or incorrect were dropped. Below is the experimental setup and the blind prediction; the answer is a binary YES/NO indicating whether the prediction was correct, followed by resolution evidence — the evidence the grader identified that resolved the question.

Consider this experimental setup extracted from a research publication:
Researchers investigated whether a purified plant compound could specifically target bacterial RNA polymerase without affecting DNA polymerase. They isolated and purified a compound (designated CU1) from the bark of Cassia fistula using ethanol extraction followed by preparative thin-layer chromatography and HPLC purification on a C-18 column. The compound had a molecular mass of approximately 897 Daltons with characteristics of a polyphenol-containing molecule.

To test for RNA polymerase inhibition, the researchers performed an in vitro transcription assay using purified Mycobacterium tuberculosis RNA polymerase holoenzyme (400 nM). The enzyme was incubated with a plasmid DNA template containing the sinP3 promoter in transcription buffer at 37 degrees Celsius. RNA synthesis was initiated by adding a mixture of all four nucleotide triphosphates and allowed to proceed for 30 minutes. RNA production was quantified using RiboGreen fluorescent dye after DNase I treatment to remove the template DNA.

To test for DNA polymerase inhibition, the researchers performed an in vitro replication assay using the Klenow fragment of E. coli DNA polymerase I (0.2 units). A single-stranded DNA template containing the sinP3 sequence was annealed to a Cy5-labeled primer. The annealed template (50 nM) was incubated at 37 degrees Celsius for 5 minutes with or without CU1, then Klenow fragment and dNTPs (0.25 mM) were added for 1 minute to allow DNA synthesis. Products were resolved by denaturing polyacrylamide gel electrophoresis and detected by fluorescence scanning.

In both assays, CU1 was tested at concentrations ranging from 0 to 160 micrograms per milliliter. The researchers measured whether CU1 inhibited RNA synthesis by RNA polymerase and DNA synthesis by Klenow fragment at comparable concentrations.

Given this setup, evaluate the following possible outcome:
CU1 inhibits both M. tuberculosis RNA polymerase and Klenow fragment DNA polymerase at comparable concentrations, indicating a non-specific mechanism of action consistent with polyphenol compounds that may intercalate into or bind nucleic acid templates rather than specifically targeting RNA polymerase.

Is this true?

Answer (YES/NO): NO